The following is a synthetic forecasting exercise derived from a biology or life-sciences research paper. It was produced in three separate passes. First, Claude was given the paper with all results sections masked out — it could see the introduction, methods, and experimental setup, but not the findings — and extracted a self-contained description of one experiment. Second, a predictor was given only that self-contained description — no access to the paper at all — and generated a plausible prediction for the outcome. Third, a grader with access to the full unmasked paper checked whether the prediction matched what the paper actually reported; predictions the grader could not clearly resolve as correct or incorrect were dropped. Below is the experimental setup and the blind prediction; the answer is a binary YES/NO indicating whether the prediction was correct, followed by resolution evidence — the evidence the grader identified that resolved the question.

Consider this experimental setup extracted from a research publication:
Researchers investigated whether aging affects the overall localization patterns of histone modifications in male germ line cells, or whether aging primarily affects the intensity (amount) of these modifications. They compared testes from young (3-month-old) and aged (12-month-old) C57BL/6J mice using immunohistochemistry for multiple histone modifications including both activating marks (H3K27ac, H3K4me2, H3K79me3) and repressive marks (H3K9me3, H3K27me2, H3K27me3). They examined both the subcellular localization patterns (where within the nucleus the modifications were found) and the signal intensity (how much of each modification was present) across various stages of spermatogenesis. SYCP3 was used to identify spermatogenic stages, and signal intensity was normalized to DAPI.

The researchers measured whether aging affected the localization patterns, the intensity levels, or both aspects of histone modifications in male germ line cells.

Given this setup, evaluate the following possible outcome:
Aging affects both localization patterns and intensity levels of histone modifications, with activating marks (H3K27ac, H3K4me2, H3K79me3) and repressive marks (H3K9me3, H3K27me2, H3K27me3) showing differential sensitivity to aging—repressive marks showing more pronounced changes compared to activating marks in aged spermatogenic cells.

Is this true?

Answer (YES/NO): NO